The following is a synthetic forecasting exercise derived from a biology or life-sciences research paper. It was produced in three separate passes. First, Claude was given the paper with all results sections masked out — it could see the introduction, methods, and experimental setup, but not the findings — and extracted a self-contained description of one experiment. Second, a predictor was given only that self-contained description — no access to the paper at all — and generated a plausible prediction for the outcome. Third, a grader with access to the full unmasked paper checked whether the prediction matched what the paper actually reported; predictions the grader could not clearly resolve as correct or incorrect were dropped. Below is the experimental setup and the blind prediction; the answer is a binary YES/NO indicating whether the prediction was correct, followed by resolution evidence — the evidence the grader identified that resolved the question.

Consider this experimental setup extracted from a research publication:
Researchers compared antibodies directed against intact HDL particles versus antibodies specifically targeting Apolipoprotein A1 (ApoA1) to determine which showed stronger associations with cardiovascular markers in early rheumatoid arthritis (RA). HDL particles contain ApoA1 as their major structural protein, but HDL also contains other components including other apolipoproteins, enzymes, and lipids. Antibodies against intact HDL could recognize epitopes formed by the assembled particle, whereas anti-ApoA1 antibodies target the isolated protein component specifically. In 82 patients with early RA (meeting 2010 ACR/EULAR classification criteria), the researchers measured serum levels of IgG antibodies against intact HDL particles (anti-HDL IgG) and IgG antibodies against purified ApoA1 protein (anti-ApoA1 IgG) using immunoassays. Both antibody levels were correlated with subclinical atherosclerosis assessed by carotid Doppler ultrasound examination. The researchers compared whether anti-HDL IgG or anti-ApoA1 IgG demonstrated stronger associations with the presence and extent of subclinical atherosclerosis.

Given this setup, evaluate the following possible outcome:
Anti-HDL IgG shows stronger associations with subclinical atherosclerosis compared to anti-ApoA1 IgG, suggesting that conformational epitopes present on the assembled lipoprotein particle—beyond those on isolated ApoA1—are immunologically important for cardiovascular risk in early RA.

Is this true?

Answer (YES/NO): YES